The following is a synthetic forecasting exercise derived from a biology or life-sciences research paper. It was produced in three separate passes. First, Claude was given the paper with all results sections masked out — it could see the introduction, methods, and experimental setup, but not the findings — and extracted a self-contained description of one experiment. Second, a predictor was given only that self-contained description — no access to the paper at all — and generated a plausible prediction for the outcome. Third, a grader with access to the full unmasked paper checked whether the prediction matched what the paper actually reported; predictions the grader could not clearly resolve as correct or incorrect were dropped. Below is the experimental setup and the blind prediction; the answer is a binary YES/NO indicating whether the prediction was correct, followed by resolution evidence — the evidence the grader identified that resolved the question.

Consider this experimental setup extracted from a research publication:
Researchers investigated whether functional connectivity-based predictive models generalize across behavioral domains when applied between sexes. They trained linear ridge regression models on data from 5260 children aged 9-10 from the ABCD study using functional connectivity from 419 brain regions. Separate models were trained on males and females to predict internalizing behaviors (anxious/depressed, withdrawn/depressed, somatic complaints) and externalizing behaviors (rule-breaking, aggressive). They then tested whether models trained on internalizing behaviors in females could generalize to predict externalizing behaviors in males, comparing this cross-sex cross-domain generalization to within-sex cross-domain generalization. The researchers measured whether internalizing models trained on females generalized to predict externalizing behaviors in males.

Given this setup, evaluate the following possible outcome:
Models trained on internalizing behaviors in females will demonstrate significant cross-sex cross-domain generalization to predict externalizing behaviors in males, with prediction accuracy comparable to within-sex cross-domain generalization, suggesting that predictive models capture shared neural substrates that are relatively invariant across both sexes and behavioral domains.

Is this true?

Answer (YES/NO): NO